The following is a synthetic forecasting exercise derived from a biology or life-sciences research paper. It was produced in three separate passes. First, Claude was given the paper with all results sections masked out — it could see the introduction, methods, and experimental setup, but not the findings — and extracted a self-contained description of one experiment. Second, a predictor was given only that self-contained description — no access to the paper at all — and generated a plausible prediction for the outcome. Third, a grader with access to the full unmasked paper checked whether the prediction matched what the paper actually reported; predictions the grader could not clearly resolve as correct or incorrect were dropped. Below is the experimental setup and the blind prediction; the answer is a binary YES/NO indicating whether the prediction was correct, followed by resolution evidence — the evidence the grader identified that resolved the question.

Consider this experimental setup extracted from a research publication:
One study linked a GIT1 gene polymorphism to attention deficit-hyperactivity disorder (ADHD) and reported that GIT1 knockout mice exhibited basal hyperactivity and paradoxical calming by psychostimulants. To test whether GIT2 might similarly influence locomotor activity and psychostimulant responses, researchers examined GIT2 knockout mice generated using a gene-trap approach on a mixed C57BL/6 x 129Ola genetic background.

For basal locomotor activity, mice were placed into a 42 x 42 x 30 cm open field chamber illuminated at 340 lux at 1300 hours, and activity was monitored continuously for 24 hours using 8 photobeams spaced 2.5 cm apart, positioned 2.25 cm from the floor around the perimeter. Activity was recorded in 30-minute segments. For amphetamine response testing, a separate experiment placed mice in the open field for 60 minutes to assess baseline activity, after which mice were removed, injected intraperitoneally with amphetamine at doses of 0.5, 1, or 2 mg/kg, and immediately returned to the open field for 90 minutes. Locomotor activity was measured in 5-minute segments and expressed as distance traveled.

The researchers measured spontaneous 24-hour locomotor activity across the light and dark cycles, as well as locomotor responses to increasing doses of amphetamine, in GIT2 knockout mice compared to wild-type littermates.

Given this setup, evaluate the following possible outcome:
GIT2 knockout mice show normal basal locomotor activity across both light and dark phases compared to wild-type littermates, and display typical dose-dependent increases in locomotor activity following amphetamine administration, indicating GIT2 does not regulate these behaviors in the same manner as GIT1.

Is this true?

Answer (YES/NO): NO